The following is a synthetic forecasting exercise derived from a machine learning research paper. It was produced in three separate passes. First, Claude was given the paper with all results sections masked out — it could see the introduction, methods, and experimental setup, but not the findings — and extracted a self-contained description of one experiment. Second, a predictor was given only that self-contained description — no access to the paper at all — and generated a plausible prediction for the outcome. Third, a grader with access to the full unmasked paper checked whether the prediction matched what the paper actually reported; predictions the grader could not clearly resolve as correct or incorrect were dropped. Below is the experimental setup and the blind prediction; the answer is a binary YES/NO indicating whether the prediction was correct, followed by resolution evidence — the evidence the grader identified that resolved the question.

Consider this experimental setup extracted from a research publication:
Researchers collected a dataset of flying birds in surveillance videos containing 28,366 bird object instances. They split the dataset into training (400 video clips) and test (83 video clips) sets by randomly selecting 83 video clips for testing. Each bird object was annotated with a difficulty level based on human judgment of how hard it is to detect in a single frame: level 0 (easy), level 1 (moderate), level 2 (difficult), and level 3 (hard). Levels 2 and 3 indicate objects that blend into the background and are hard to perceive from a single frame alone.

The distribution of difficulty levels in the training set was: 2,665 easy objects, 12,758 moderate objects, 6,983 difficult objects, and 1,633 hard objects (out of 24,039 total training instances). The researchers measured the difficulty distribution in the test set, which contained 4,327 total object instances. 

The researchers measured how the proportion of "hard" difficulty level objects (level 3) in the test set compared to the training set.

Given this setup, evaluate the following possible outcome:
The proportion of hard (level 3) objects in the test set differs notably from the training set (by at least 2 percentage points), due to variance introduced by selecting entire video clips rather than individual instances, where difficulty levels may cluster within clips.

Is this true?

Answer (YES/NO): YES